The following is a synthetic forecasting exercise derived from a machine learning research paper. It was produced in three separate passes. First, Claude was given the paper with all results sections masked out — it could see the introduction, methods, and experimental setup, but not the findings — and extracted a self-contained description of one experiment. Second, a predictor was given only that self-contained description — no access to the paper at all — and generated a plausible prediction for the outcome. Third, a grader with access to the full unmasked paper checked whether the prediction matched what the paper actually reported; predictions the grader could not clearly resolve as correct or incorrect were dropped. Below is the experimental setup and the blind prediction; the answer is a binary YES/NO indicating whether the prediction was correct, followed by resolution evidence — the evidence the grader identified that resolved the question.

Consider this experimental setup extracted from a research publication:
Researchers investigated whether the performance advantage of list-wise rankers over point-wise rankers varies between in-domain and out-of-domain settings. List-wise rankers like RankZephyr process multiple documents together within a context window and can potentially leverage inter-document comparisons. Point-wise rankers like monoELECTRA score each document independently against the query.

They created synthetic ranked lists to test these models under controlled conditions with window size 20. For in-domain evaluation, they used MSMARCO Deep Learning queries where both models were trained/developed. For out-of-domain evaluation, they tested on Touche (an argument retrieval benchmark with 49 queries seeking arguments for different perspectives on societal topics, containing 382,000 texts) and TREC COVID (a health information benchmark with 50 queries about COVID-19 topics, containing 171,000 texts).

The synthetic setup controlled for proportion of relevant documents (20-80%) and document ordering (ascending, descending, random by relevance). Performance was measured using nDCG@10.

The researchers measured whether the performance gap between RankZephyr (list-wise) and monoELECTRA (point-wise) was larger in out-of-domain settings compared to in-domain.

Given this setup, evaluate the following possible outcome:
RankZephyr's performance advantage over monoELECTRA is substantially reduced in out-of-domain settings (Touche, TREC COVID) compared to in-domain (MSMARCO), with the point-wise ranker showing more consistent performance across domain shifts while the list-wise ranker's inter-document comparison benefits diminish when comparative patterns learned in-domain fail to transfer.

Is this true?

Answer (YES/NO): NO